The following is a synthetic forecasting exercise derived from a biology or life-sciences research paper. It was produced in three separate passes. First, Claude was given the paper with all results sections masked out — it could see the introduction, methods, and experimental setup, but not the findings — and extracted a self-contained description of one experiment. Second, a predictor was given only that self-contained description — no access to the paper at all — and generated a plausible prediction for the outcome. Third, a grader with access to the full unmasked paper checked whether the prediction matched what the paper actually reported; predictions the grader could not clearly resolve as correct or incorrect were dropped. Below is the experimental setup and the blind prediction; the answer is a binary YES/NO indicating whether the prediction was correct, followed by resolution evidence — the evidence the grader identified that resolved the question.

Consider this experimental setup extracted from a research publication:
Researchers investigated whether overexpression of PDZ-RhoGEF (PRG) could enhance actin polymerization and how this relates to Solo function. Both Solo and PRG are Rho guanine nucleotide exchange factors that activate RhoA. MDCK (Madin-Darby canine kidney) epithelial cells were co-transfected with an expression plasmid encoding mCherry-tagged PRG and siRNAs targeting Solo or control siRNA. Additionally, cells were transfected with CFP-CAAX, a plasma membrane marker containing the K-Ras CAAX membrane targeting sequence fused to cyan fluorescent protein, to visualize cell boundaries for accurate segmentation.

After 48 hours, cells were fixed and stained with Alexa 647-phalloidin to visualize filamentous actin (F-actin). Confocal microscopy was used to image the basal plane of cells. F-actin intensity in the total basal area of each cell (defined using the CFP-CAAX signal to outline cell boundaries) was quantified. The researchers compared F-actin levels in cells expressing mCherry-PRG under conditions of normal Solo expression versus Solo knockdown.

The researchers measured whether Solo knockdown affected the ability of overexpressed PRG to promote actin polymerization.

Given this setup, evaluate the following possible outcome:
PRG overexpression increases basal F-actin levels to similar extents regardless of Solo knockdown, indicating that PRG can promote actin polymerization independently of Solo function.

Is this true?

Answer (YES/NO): NO